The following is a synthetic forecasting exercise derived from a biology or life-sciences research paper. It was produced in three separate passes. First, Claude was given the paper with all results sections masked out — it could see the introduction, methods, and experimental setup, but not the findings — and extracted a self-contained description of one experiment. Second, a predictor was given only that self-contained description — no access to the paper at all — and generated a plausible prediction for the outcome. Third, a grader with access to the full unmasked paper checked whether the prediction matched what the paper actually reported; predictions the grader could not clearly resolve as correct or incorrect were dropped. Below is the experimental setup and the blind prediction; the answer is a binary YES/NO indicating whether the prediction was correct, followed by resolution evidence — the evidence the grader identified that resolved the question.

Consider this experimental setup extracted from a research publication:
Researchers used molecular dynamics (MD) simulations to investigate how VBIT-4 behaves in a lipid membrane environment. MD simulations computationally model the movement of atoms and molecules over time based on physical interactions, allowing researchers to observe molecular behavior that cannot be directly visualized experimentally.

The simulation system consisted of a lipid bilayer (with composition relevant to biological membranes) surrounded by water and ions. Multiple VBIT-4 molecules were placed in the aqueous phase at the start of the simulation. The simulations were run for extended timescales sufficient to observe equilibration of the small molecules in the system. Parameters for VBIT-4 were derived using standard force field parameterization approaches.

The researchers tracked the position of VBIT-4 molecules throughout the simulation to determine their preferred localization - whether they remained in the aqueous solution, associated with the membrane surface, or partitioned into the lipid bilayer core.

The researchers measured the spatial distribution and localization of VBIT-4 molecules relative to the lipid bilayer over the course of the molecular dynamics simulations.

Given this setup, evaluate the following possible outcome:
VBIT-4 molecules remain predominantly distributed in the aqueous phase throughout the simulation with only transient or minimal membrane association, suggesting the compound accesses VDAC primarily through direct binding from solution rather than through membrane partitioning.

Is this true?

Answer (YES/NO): NO